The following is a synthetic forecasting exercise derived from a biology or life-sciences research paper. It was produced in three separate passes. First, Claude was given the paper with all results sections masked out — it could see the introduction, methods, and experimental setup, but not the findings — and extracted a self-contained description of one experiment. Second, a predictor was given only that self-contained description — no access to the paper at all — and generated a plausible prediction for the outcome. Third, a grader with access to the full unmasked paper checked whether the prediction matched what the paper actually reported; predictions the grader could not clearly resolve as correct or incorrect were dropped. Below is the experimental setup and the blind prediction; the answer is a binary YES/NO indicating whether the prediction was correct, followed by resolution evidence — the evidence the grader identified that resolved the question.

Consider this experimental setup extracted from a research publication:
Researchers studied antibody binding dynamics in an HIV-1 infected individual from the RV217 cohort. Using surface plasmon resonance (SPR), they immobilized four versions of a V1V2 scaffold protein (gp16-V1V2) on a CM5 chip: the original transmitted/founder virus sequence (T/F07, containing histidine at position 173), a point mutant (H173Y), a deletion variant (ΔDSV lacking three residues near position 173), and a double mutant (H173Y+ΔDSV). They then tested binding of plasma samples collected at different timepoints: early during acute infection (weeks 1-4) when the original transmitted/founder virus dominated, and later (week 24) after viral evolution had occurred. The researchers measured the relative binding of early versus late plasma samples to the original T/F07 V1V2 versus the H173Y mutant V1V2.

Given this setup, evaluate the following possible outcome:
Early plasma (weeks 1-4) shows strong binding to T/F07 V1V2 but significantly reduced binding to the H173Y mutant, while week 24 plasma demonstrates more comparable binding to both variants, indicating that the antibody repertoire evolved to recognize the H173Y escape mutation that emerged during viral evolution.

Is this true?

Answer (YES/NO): NO